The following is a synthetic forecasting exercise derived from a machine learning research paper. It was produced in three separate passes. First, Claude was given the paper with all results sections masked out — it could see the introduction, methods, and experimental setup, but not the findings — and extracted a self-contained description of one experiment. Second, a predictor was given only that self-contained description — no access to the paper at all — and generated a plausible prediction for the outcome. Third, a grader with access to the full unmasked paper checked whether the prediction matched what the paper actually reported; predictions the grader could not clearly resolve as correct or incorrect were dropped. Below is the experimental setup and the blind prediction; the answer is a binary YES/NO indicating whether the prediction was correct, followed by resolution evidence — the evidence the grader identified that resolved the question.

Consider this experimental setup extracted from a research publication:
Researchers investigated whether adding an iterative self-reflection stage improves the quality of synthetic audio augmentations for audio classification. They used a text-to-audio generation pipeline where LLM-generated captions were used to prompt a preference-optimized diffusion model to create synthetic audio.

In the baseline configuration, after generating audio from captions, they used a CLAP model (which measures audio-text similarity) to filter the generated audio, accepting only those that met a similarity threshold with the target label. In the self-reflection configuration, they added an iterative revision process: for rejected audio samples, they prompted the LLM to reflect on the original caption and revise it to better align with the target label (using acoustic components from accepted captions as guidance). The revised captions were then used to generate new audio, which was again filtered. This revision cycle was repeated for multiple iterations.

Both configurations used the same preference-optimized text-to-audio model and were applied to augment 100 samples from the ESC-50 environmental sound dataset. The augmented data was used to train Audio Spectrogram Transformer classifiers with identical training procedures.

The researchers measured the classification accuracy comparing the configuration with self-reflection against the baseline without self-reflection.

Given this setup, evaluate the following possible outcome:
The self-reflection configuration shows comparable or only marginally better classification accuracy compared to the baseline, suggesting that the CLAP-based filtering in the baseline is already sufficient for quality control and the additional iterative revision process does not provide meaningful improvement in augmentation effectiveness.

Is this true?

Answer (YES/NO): NO